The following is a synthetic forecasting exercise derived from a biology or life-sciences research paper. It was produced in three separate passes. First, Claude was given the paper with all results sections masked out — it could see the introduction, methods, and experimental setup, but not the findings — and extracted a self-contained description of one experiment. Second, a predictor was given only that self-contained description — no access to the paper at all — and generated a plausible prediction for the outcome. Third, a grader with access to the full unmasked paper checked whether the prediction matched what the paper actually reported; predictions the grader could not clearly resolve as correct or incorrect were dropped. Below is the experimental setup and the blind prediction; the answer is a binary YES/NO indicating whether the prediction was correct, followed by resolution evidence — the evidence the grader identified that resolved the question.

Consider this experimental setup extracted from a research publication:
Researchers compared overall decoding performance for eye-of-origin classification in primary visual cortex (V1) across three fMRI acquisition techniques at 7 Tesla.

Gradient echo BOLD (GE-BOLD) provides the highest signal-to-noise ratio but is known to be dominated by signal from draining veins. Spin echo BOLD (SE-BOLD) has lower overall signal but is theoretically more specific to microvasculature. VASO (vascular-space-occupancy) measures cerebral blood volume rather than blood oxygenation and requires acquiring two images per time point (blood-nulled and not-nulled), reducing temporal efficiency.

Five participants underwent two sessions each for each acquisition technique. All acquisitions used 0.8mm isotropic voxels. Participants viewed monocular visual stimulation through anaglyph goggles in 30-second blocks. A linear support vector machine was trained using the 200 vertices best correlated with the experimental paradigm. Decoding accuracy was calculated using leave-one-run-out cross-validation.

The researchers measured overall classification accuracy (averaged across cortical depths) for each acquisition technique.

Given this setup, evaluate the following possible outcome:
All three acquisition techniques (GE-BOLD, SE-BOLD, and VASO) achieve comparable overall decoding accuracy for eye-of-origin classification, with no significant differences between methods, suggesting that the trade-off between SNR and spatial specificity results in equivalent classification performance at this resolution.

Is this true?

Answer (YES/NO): NO